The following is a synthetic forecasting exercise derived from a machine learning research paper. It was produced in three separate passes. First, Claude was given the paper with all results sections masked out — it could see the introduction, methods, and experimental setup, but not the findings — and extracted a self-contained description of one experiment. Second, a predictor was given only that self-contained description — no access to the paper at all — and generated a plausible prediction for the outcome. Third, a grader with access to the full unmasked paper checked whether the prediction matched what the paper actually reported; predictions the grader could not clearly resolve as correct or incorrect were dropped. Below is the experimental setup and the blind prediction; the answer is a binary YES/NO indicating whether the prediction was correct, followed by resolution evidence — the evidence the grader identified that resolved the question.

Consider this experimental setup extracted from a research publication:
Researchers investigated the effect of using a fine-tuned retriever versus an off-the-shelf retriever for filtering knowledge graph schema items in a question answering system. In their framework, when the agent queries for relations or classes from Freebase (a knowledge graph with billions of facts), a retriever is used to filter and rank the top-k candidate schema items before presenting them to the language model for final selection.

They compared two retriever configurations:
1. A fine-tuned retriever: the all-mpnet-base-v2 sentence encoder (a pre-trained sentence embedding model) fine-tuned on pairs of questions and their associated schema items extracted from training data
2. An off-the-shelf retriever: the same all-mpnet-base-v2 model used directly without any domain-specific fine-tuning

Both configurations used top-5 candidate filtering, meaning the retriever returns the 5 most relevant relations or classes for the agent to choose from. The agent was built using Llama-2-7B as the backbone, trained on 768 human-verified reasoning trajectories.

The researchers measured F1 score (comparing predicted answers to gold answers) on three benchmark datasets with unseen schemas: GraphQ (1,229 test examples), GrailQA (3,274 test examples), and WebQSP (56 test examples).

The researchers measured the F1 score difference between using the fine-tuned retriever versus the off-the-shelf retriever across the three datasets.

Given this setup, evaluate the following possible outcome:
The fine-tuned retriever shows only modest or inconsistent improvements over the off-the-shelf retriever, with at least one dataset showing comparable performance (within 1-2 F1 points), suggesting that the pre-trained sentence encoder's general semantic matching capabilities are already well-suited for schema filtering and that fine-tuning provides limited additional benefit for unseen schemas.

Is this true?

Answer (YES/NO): NO